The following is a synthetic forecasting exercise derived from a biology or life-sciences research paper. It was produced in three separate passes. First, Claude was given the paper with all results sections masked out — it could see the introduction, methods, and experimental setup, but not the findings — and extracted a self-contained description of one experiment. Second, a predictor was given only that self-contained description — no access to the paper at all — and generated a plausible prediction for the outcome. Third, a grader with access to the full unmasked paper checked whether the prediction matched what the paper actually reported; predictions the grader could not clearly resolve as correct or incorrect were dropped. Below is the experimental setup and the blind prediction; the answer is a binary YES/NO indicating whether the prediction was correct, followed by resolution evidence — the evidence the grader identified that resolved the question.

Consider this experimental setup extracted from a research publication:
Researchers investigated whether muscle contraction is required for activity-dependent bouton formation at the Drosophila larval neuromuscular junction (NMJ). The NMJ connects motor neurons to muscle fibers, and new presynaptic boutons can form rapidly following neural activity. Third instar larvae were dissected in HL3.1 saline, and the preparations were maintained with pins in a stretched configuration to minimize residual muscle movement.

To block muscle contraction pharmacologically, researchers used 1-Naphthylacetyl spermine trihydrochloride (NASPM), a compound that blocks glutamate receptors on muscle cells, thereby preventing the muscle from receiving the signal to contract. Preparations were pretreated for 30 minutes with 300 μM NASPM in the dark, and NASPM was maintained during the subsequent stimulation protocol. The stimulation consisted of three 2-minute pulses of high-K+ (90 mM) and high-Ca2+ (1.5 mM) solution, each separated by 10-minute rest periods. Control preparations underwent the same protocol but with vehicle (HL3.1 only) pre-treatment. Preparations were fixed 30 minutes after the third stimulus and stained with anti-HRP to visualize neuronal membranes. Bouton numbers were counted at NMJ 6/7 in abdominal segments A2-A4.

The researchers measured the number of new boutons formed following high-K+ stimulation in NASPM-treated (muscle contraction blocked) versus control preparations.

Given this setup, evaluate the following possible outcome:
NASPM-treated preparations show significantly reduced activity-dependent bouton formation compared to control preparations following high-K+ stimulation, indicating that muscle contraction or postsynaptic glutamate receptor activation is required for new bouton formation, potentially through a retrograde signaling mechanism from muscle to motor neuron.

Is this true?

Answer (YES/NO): YES